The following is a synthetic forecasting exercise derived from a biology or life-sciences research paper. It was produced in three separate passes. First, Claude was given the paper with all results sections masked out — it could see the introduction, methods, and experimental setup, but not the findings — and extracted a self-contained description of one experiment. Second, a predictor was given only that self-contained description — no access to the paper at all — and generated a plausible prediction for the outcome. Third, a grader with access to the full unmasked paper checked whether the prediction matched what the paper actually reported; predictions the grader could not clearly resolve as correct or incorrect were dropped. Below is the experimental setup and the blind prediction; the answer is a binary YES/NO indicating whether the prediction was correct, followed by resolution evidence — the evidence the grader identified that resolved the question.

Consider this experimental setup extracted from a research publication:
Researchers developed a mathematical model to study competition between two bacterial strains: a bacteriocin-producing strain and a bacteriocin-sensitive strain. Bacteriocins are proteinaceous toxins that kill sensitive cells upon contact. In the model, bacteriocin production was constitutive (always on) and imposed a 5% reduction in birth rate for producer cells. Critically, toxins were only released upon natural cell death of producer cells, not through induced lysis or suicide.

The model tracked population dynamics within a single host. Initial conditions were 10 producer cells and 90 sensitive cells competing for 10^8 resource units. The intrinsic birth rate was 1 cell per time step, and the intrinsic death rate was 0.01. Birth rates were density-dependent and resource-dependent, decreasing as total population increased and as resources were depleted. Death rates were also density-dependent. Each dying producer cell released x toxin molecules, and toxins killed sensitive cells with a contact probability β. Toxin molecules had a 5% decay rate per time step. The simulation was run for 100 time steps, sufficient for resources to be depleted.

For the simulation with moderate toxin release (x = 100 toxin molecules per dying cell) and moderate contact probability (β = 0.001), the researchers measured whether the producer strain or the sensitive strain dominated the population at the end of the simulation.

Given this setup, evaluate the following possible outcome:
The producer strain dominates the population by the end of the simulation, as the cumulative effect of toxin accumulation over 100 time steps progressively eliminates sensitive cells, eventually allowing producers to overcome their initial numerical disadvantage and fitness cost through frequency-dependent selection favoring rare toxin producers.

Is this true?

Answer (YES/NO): YES